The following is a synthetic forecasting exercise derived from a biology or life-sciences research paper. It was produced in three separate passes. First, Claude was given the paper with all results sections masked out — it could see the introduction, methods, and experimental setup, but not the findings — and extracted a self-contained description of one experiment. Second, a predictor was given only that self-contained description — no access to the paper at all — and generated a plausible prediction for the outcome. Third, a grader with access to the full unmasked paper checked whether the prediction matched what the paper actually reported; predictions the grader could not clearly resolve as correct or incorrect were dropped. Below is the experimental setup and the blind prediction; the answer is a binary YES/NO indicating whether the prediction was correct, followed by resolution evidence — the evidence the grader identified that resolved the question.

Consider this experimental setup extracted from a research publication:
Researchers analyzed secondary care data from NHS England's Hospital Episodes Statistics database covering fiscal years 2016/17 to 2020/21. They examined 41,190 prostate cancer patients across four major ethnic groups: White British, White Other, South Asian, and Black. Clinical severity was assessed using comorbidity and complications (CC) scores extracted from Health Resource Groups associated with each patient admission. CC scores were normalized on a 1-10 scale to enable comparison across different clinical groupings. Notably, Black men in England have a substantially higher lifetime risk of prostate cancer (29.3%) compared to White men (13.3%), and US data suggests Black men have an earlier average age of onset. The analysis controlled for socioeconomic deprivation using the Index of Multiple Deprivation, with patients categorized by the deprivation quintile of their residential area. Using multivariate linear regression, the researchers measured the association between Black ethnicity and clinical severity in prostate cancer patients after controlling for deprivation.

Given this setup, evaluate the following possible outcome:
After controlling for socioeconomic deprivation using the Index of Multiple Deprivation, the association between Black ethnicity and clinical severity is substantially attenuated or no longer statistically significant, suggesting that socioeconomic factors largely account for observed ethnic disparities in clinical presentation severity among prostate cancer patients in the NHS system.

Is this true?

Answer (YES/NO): YES